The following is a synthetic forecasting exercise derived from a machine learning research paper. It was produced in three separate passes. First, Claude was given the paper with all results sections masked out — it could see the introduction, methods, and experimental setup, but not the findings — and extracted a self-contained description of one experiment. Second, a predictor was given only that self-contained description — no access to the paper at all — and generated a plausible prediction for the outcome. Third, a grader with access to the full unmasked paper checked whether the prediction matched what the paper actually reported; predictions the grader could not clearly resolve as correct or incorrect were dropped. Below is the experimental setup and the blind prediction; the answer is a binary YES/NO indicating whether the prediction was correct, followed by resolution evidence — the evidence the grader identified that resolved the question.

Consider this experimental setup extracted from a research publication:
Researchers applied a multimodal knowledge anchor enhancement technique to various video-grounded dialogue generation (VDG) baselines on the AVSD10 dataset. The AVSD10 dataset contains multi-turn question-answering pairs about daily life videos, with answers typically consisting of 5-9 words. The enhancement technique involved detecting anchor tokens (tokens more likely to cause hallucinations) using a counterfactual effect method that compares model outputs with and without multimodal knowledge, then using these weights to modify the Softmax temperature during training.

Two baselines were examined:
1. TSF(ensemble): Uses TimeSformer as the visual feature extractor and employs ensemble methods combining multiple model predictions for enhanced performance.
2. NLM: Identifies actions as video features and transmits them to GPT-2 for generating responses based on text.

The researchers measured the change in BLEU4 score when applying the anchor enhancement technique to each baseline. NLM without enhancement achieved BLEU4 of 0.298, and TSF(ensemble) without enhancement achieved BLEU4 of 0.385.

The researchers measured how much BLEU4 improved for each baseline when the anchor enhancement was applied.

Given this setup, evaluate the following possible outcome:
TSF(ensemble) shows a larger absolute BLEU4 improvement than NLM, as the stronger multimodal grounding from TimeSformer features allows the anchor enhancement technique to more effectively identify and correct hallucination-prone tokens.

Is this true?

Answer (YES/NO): NO